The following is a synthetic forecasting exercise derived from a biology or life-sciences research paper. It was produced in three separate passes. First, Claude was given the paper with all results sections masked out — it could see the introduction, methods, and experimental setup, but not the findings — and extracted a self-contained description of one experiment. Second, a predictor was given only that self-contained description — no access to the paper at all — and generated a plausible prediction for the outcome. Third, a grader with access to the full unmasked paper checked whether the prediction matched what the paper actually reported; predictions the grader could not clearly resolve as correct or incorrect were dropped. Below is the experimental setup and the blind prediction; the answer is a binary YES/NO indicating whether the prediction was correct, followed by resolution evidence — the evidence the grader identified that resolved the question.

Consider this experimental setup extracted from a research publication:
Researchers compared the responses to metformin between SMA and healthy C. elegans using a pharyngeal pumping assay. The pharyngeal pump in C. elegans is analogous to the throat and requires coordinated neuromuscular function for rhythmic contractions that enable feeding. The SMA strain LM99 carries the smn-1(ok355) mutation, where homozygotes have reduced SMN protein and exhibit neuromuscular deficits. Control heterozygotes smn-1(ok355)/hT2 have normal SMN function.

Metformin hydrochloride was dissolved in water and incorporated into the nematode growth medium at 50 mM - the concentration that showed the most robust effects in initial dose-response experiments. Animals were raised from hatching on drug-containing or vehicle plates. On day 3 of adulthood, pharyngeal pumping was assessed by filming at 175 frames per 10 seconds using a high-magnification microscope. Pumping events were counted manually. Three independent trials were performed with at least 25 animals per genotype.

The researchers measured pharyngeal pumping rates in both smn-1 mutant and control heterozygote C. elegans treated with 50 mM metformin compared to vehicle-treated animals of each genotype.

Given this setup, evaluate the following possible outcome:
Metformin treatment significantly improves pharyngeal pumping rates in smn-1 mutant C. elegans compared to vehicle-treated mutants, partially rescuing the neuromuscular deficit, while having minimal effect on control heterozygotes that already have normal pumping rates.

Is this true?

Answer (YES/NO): YES